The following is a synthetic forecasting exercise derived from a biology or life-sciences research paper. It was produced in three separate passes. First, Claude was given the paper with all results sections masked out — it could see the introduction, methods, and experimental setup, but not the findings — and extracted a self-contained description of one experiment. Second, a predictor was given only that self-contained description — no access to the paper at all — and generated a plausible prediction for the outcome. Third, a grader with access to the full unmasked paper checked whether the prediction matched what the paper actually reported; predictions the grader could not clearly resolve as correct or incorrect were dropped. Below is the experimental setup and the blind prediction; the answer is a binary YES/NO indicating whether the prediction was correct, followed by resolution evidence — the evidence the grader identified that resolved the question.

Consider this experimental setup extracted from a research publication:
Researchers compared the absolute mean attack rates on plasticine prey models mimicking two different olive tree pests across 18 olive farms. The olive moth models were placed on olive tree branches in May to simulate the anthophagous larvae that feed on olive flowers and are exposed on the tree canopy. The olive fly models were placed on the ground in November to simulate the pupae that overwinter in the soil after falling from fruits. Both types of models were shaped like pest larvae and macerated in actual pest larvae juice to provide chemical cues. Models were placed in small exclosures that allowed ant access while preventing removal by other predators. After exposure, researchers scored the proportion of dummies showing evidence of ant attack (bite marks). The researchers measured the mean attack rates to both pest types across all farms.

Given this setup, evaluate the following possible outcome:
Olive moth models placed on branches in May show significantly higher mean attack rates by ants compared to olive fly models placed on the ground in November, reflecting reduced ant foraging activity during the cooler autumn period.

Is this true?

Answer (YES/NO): YES